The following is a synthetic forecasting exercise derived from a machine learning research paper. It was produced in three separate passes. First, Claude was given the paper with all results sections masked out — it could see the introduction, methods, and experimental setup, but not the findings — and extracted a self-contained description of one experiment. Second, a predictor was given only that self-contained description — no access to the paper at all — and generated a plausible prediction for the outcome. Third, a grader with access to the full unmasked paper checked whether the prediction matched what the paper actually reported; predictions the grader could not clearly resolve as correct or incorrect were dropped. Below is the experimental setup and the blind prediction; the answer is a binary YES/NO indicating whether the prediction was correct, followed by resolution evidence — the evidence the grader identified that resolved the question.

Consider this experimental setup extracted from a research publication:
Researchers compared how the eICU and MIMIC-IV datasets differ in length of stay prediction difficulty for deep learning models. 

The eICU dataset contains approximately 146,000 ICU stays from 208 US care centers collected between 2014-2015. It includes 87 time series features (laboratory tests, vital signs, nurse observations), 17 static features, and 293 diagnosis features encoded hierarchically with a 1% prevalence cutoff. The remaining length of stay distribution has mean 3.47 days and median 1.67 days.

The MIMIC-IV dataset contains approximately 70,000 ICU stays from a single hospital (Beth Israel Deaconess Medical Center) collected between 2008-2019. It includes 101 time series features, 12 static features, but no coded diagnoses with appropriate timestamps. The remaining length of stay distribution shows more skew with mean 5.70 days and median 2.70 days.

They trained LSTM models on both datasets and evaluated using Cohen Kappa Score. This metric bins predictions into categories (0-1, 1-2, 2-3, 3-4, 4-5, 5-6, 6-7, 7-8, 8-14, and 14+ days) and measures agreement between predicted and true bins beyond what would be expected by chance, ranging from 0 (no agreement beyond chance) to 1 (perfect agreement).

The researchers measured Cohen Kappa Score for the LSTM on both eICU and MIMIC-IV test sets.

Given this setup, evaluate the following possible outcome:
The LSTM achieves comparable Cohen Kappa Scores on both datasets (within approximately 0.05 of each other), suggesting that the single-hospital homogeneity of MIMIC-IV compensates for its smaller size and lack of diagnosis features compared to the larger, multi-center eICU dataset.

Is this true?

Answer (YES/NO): NO